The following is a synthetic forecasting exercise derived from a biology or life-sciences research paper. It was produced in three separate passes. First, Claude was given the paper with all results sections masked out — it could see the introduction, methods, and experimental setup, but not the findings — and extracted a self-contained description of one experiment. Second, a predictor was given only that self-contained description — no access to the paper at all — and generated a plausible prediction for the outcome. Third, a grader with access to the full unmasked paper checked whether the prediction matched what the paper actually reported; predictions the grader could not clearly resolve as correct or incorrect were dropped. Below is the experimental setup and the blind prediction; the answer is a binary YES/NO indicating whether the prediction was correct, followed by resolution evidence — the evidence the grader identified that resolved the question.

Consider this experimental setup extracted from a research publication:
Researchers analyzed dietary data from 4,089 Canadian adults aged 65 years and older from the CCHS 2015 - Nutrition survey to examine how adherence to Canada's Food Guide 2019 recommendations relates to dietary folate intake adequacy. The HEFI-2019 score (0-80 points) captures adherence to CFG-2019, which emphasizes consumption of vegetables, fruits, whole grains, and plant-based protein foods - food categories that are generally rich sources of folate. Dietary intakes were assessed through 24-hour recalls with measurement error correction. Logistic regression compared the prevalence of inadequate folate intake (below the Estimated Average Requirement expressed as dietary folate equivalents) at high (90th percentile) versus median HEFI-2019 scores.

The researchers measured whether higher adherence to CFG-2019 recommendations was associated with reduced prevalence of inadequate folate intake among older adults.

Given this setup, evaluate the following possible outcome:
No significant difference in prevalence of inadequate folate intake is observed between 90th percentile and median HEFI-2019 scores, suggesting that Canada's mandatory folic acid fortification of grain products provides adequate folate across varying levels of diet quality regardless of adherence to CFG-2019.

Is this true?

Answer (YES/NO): YES